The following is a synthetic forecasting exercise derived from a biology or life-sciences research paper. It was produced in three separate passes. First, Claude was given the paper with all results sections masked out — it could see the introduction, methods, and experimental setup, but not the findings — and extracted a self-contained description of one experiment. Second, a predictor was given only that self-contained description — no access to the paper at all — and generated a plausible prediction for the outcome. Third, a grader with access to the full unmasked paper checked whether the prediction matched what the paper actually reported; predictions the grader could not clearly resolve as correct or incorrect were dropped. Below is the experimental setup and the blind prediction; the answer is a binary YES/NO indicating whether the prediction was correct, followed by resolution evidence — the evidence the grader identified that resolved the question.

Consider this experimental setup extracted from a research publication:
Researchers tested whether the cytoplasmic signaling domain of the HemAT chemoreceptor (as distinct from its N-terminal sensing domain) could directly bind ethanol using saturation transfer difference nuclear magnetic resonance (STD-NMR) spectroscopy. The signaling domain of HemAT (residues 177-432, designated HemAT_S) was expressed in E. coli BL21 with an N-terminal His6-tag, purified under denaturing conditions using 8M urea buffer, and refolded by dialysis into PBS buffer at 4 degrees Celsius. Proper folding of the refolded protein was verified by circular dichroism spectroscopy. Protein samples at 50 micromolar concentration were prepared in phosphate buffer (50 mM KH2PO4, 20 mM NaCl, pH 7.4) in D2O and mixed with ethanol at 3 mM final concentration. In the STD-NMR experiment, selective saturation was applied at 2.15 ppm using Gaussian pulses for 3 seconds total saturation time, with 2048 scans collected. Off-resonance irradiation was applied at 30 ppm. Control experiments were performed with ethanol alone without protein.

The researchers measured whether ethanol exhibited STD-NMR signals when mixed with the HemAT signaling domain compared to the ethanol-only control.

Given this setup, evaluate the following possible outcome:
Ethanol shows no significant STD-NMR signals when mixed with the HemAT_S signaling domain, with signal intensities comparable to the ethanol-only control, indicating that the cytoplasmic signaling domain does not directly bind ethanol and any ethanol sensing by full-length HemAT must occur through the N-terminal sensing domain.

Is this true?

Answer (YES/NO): YES